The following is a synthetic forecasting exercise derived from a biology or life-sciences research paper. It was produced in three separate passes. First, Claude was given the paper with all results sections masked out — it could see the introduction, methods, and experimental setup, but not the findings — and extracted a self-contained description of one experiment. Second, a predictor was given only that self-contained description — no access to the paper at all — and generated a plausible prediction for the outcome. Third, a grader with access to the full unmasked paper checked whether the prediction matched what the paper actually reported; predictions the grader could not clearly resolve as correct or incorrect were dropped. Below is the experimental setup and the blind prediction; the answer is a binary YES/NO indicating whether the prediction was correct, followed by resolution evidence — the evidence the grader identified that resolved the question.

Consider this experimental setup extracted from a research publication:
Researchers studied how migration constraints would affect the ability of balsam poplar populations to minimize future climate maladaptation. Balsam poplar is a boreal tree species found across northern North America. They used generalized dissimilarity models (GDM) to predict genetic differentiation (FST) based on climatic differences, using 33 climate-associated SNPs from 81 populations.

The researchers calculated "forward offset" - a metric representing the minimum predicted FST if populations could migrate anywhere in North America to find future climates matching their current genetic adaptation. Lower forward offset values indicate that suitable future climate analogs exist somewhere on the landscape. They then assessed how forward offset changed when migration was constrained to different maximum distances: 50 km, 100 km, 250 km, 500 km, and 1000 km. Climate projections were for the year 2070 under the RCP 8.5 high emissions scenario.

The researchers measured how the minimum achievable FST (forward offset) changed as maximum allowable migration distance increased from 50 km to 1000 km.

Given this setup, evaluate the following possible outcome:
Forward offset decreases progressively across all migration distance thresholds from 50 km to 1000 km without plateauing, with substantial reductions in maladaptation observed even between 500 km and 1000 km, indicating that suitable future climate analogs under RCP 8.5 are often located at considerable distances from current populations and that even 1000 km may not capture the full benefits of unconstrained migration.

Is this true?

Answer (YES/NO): NO